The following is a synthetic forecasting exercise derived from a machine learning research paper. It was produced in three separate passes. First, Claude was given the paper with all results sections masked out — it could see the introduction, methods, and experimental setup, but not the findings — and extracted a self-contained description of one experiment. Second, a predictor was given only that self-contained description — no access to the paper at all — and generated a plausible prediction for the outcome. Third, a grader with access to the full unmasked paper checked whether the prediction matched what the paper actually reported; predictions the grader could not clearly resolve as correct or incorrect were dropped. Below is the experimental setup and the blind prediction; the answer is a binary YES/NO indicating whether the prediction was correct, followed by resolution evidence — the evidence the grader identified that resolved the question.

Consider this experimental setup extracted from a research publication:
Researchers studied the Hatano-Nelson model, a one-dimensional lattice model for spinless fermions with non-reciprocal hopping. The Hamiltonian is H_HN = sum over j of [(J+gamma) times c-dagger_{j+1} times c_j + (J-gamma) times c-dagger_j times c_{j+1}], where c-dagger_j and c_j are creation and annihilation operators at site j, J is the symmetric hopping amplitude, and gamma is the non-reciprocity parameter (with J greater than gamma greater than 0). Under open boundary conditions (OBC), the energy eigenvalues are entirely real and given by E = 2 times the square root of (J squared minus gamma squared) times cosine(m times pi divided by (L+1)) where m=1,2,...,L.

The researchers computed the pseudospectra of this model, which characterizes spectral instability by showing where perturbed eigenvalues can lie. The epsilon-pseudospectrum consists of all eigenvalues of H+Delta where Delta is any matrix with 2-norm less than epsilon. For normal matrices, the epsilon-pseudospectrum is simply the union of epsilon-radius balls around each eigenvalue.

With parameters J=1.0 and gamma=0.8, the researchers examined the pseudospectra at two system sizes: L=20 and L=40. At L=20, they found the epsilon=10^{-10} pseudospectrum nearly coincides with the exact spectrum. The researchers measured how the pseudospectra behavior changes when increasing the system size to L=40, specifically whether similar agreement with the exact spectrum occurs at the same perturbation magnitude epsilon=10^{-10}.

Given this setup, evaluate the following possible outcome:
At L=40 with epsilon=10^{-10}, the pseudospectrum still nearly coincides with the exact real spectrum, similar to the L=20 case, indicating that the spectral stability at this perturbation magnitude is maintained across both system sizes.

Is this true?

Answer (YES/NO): NO